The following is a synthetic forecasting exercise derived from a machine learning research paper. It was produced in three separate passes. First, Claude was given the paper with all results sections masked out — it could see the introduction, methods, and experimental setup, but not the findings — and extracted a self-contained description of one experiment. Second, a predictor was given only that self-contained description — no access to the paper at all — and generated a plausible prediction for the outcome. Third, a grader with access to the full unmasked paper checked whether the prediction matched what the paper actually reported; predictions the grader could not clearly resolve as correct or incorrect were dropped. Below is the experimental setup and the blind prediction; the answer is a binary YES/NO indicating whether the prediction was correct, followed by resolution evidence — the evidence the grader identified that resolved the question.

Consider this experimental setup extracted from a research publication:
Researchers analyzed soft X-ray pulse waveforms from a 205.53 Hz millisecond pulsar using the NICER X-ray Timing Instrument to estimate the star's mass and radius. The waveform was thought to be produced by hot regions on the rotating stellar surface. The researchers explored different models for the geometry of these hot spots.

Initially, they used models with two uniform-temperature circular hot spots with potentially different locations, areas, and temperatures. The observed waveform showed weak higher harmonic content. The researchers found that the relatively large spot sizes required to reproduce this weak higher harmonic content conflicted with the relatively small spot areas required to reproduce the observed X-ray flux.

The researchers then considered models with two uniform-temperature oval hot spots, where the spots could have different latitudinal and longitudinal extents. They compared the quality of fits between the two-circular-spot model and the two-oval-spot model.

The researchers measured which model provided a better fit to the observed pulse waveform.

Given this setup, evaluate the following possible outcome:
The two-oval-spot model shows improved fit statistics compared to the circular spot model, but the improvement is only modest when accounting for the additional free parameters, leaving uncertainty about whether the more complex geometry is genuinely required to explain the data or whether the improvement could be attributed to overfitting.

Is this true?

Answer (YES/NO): NO